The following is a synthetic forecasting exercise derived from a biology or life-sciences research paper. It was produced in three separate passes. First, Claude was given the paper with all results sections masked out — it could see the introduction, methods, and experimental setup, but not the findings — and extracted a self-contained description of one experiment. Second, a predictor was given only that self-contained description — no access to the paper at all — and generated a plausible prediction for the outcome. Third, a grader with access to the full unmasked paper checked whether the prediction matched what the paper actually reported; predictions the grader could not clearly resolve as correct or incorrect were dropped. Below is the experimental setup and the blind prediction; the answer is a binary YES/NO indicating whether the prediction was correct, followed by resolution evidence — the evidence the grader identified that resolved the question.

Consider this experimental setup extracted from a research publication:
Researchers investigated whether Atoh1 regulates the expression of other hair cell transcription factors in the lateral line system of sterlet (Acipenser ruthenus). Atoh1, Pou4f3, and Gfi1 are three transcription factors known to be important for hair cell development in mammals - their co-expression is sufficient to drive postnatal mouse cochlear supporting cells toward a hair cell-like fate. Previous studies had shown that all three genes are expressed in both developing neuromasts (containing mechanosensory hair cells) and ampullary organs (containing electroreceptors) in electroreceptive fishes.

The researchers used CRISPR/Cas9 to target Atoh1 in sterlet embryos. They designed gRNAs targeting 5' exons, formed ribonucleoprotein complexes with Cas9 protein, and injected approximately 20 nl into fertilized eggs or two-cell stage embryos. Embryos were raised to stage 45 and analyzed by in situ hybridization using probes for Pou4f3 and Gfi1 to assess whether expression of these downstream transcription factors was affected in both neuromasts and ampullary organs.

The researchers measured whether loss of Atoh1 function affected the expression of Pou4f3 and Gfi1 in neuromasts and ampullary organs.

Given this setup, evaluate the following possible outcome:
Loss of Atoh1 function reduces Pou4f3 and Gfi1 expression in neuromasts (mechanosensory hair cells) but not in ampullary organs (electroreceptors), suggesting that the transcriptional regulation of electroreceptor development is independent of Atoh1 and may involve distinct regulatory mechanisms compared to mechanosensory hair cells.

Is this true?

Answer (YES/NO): NO